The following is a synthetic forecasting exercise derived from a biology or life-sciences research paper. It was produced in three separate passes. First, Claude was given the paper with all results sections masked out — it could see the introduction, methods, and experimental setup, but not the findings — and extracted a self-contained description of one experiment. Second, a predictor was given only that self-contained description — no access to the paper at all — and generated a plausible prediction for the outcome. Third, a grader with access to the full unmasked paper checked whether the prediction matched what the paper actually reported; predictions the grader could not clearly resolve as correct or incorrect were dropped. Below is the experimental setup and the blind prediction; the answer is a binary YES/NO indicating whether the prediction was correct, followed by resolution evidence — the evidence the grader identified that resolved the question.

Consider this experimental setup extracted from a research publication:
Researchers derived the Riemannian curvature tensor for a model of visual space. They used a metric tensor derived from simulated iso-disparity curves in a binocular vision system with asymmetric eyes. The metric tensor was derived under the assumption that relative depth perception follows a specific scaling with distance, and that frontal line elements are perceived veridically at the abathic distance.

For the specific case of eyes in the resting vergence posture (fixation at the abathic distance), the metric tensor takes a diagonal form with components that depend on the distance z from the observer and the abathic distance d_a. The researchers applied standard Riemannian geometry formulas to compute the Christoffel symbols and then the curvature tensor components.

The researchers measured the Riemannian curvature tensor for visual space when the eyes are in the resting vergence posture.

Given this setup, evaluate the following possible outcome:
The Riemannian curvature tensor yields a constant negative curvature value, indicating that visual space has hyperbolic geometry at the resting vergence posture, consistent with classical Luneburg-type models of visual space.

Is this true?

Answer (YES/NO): NO